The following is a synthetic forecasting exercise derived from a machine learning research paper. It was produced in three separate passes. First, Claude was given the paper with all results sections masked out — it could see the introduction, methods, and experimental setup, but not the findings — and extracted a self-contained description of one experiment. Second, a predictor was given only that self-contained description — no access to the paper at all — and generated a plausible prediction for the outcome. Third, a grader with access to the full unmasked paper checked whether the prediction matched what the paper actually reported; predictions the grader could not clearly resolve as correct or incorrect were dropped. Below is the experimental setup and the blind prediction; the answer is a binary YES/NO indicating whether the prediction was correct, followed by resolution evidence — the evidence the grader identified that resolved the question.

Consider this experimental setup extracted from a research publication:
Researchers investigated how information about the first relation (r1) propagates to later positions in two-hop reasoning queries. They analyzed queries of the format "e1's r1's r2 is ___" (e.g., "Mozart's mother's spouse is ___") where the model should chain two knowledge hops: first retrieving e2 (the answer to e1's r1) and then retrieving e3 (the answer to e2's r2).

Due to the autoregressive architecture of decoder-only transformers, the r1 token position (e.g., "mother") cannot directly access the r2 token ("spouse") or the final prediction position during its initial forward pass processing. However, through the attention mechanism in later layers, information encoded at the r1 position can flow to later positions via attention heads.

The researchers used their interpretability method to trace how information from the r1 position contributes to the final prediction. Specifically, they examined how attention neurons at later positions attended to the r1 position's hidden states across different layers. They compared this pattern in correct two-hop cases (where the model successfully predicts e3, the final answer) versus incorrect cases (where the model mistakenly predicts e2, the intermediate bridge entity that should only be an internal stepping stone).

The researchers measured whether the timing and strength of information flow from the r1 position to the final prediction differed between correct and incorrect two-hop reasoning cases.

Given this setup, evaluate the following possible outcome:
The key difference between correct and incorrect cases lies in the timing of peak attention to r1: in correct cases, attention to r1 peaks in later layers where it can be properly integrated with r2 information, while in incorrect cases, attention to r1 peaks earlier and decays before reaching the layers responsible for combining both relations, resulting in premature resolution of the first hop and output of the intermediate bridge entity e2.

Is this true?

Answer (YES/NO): NO